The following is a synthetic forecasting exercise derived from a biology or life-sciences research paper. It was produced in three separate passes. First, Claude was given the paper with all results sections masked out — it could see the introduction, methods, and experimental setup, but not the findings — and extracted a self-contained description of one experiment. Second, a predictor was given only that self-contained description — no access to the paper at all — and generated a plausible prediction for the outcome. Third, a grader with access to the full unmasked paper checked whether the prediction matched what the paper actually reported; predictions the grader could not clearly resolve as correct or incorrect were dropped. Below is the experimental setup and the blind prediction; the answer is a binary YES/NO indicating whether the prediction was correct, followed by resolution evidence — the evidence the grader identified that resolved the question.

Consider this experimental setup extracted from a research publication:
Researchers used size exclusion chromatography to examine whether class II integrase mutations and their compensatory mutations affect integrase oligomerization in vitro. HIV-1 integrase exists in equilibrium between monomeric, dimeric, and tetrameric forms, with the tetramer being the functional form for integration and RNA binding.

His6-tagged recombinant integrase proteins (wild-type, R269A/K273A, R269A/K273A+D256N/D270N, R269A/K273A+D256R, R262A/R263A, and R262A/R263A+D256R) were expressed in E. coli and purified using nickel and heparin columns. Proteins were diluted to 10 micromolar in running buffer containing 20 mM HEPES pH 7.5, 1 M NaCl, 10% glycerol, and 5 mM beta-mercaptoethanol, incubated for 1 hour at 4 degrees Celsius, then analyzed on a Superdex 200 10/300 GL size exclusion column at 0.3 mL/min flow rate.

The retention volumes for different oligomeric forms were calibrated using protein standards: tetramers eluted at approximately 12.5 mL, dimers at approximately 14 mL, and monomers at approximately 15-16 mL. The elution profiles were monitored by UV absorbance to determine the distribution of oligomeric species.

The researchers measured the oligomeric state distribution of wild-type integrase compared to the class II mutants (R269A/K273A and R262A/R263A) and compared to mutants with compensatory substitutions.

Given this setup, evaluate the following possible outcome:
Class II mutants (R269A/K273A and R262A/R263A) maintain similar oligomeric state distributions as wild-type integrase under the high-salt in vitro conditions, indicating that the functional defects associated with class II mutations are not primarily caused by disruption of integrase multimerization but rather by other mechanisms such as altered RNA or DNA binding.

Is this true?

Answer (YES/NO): YES